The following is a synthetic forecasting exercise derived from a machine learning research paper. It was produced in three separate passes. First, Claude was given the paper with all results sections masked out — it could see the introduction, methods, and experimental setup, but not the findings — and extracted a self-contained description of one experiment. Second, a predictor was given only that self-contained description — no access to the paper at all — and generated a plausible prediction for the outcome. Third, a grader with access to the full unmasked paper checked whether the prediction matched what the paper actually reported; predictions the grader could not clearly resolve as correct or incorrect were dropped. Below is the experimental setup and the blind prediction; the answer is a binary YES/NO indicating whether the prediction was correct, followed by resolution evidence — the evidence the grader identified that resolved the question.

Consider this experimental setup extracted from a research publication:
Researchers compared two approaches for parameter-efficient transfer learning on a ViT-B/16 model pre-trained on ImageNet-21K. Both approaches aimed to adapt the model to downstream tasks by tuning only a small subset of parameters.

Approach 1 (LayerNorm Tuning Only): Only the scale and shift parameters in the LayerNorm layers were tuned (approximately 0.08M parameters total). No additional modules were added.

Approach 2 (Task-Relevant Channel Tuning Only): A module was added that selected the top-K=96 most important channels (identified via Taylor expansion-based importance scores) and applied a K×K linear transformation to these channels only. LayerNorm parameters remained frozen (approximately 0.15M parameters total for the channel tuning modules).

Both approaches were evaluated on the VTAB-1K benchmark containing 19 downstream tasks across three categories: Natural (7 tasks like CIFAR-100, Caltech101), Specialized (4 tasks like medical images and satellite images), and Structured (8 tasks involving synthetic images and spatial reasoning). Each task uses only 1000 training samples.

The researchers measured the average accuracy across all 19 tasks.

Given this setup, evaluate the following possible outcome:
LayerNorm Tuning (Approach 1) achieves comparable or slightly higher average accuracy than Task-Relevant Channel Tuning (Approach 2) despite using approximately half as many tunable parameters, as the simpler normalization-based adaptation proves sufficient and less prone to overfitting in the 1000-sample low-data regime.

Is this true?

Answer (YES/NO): YES